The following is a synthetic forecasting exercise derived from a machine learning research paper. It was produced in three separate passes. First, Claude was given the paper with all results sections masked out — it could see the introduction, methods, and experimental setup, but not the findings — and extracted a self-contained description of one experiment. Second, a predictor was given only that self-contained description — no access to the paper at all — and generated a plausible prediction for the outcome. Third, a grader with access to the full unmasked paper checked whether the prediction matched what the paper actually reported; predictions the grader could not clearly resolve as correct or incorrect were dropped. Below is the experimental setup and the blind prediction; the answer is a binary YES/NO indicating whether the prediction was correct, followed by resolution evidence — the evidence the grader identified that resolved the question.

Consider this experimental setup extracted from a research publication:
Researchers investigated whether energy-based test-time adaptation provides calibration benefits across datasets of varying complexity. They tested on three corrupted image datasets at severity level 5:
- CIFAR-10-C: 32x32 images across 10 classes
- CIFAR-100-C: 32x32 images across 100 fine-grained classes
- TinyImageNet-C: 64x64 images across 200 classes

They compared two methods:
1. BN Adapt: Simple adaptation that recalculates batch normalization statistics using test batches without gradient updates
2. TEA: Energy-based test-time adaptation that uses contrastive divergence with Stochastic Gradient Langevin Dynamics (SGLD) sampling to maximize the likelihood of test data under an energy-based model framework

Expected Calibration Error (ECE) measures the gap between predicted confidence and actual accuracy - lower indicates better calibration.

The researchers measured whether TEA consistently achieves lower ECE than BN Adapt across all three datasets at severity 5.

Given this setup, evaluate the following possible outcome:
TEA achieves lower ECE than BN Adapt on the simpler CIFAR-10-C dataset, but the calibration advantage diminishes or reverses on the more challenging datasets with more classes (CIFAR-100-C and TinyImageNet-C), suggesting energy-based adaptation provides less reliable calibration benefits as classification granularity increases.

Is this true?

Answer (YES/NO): YES